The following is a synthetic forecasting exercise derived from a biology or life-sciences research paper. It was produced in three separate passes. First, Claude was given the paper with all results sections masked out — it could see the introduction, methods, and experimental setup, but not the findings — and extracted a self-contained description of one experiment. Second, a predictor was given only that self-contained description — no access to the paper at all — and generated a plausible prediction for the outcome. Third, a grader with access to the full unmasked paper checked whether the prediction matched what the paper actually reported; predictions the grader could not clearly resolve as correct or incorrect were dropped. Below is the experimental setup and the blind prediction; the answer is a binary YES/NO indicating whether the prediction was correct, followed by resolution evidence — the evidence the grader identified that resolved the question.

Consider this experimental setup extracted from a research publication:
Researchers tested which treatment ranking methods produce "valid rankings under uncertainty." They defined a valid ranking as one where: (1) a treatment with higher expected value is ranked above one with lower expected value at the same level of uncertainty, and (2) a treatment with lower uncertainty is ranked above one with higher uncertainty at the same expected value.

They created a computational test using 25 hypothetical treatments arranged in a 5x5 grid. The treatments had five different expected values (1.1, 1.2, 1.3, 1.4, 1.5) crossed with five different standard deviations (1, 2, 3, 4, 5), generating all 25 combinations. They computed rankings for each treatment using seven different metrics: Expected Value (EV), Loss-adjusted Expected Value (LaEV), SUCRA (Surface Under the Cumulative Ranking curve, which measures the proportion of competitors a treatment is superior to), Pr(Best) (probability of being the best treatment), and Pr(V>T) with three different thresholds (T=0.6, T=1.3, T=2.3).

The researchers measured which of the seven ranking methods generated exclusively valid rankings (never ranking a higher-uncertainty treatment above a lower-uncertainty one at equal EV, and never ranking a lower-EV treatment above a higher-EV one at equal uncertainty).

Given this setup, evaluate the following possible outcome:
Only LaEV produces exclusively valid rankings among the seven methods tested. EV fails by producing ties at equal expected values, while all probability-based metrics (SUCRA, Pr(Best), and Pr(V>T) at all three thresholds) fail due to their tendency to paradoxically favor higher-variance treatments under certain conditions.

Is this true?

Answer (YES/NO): NO